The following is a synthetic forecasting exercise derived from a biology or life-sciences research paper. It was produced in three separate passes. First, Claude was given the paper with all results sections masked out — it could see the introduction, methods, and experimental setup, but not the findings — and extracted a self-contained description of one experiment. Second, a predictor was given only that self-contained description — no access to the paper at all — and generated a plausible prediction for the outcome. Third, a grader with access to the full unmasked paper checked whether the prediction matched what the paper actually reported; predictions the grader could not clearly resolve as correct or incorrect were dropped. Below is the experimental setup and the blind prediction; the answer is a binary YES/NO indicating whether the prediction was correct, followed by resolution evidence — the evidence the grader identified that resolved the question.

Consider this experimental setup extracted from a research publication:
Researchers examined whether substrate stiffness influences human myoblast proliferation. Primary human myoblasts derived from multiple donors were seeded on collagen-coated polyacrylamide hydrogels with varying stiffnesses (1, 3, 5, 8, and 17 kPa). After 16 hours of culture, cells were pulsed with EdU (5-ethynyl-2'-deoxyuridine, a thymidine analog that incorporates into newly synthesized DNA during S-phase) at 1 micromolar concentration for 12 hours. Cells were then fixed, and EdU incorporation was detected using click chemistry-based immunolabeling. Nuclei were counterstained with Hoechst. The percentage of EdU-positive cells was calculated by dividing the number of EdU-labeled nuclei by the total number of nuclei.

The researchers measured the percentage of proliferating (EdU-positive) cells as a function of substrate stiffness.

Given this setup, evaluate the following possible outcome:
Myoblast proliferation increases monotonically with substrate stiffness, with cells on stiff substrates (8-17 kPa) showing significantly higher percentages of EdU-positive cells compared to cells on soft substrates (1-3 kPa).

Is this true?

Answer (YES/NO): NO